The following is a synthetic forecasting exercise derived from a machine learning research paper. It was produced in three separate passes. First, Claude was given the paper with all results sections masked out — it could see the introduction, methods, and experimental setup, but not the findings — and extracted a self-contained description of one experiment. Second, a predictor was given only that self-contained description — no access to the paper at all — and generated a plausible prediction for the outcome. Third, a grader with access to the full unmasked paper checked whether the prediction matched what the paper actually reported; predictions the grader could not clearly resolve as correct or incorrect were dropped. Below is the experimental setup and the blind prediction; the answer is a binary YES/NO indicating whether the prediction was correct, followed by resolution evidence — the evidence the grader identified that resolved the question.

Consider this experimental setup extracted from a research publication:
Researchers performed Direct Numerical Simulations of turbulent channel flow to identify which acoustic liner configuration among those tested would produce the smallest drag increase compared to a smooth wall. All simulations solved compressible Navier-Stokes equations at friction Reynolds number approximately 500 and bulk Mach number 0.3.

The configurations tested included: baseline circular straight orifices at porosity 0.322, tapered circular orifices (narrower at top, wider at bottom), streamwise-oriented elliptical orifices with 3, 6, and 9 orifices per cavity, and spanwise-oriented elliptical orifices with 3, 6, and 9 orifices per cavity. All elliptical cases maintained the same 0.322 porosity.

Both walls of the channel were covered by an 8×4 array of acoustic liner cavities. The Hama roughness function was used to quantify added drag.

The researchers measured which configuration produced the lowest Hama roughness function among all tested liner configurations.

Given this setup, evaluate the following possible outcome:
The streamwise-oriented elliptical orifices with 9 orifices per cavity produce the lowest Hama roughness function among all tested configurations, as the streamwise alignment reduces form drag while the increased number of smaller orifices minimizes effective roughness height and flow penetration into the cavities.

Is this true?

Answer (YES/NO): YES